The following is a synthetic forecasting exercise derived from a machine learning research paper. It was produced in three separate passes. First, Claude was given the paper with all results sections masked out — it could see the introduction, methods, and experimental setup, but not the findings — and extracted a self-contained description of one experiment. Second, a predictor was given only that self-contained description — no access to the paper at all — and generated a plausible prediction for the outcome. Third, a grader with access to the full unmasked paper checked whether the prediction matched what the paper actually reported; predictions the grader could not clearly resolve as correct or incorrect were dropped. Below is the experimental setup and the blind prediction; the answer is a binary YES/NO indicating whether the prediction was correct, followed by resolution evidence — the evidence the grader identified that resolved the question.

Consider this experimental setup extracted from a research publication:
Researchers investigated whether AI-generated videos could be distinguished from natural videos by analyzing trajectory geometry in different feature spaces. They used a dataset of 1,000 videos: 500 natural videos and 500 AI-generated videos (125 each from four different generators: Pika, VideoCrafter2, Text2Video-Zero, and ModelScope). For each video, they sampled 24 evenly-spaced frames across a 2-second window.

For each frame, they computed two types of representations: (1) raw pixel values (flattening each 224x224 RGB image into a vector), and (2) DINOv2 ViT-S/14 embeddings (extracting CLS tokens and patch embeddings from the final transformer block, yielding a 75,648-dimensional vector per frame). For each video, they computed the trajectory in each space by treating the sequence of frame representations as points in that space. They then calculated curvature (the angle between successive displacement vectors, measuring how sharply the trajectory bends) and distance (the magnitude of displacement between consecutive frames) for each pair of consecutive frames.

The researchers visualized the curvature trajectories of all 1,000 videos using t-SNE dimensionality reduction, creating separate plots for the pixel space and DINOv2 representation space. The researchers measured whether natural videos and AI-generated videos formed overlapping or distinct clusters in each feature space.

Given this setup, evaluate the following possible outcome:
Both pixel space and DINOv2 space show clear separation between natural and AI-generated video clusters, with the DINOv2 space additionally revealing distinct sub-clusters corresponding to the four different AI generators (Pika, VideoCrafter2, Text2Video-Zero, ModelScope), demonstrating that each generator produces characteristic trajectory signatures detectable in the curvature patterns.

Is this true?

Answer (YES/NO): NO